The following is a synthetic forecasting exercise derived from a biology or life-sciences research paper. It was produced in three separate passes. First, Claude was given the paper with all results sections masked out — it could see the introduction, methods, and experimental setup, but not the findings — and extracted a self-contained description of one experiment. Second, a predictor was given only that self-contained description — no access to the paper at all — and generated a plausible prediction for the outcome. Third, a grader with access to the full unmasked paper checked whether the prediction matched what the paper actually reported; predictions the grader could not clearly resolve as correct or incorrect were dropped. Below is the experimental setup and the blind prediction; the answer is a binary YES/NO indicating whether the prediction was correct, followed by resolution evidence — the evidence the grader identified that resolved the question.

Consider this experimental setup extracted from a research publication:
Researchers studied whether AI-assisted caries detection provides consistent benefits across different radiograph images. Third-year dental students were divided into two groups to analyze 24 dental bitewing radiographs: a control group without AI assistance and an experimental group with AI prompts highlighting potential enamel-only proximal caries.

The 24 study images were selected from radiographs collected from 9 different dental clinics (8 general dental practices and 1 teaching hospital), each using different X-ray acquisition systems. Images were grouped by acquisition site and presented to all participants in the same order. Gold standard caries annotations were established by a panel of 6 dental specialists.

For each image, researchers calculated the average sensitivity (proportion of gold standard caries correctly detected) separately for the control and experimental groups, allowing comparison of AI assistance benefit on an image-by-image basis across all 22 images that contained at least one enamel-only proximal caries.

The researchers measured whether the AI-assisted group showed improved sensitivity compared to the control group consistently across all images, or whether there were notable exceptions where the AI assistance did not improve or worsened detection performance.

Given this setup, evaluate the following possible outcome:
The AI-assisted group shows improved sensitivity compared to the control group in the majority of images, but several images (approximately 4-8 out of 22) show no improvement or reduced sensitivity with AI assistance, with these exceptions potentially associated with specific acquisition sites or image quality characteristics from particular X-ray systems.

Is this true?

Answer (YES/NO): NO